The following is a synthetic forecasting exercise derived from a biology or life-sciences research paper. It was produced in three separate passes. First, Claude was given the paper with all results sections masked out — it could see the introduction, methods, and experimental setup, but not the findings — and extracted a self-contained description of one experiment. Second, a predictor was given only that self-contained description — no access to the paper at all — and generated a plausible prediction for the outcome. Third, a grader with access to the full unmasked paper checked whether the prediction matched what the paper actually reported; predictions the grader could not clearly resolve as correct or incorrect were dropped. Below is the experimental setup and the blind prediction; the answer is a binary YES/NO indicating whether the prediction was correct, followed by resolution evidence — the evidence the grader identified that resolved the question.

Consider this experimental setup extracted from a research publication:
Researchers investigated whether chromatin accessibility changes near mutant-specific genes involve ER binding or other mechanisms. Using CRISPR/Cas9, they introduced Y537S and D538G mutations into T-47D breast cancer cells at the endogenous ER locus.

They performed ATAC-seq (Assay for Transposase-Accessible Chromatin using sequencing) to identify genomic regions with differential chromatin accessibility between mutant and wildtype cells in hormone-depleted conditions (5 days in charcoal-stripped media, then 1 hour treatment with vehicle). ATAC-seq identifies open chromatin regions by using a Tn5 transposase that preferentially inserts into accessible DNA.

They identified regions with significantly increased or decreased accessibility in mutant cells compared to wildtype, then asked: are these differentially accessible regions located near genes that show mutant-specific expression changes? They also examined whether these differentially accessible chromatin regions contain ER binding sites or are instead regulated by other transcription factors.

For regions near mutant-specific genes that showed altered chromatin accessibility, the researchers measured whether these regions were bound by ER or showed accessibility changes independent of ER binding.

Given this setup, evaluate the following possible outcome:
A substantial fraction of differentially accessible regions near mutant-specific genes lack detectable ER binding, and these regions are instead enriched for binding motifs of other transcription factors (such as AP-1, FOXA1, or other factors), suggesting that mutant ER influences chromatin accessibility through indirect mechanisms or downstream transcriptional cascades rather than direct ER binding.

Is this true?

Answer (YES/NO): YES